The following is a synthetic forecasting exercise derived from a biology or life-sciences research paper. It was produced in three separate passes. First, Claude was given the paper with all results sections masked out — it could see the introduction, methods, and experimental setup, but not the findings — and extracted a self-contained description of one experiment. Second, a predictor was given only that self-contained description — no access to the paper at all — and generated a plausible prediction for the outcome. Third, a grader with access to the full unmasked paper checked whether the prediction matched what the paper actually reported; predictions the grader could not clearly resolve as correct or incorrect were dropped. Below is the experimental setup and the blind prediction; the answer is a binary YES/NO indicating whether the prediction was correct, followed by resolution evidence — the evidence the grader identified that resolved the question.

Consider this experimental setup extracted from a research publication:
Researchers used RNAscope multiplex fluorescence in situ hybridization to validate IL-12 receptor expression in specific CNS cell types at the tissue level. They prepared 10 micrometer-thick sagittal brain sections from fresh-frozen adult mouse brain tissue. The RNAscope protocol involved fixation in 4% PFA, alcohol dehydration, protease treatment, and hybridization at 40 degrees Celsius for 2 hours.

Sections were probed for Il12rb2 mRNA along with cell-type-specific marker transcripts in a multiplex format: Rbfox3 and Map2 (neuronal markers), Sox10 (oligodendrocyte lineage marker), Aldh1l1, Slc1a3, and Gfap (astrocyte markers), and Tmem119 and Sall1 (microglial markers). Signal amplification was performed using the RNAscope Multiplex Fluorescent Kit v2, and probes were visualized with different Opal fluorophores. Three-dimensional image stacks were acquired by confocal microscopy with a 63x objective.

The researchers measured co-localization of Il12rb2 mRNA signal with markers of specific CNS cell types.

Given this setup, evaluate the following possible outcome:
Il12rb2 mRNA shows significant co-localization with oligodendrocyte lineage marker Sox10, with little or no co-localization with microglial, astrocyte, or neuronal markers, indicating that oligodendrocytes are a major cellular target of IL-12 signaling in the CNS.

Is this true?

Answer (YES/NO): NO